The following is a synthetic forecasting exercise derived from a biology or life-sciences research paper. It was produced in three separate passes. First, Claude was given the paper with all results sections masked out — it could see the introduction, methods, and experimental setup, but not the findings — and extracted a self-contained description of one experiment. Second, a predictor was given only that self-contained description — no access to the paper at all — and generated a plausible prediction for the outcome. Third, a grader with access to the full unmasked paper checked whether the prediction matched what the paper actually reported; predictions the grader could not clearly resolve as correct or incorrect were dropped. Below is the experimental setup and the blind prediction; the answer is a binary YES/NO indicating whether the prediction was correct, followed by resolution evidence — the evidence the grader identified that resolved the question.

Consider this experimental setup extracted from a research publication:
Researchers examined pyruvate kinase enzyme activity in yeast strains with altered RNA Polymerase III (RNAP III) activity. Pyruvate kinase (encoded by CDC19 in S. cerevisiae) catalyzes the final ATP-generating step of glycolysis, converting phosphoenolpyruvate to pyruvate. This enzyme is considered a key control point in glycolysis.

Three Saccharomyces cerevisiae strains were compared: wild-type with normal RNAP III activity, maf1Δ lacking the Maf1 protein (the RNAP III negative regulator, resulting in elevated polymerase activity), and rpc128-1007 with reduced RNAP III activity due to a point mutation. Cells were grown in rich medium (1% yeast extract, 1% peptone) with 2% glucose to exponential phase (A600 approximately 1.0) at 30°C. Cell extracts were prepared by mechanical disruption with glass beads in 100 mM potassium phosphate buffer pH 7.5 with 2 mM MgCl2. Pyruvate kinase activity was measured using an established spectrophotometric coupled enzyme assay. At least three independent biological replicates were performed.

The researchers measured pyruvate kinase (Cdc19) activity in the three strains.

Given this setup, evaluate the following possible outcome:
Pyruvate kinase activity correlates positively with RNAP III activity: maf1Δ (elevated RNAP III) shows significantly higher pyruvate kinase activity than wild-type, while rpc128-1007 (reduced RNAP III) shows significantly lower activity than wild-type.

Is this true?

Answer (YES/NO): NO